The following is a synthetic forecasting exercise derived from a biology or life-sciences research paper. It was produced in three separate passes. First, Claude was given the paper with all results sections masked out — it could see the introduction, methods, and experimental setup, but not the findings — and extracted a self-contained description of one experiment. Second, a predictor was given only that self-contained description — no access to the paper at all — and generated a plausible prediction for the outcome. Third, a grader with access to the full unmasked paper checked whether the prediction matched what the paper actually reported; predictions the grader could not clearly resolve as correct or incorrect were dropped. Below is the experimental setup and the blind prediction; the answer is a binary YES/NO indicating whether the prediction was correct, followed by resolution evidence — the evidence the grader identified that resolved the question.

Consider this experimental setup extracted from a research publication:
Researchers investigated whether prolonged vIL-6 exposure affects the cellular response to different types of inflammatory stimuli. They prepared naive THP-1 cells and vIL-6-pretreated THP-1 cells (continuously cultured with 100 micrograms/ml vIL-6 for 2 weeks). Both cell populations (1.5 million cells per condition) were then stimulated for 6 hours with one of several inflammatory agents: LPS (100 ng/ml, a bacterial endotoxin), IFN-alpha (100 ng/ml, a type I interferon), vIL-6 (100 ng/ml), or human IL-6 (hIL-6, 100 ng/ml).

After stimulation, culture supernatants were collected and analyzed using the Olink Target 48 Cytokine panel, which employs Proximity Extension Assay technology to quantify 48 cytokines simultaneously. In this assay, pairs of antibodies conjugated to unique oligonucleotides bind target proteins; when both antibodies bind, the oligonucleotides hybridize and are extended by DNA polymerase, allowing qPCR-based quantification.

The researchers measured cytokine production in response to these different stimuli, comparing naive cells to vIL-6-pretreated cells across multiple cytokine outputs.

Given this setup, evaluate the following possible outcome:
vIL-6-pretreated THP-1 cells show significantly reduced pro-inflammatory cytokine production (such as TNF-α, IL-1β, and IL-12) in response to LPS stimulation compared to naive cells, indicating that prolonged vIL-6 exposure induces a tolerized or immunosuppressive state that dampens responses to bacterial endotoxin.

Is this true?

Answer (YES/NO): NO